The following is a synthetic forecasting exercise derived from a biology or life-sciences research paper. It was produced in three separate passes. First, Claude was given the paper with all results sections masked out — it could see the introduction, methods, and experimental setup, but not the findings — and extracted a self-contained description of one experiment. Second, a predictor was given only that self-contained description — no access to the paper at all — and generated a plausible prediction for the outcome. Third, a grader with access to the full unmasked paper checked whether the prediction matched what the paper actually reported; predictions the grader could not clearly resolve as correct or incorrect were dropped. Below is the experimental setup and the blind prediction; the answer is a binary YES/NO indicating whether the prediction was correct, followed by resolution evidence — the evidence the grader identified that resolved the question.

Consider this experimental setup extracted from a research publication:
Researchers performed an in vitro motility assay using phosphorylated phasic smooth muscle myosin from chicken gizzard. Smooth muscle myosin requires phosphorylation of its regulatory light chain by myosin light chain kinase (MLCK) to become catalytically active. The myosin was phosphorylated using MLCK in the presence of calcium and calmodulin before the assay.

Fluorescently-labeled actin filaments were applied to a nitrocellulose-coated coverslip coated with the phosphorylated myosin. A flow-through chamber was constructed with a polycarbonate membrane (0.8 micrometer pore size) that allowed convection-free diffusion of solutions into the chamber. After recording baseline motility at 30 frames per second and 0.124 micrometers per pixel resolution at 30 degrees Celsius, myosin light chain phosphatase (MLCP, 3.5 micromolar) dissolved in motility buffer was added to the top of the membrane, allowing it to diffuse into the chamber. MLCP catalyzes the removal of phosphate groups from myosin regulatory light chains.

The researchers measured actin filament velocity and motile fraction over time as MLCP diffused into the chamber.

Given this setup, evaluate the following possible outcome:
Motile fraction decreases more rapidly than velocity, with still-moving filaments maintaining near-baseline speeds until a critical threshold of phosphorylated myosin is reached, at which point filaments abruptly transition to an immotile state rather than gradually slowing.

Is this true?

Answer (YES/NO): NO